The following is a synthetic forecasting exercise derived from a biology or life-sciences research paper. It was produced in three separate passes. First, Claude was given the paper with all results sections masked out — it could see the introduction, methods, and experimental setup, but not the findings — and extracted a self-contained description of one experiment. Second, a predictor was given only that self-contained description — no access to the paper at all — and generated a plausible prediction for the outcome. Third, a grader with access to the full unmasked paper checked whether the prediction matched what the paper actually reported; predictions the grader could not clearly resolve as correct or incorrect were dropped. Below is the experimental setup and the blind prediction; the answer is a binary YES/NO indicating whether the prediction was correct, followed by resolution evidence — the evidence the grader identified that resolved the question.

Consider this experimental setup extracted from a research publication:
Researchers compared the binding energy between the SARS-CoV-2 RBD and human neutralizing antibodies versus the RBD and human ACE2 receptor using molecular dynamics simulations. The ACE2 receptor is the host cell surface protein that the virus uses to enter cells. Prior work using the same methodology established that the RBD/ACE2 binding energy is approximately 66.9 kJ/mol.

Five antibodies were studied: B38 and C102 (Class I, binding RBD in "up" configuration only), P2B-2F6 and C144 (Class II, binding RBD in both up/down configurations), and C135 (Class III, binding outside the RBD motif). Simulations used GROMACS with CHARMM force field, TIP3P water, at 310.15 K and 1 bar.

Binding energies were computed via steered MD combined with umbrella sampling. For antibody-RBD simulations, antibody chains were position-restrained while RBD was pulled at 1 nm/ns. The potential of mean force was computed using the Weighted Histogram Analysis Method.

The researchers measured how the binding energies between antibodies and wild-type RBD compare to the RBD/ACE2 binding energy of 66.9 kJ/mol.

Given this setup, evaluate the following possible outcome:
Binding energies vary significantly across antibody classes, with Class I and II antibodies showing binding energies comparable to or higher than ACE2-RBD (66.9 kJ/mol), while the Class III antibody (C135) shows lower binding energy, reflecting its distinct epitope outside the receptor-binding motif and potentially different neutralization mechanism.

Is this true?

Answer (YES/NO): NO